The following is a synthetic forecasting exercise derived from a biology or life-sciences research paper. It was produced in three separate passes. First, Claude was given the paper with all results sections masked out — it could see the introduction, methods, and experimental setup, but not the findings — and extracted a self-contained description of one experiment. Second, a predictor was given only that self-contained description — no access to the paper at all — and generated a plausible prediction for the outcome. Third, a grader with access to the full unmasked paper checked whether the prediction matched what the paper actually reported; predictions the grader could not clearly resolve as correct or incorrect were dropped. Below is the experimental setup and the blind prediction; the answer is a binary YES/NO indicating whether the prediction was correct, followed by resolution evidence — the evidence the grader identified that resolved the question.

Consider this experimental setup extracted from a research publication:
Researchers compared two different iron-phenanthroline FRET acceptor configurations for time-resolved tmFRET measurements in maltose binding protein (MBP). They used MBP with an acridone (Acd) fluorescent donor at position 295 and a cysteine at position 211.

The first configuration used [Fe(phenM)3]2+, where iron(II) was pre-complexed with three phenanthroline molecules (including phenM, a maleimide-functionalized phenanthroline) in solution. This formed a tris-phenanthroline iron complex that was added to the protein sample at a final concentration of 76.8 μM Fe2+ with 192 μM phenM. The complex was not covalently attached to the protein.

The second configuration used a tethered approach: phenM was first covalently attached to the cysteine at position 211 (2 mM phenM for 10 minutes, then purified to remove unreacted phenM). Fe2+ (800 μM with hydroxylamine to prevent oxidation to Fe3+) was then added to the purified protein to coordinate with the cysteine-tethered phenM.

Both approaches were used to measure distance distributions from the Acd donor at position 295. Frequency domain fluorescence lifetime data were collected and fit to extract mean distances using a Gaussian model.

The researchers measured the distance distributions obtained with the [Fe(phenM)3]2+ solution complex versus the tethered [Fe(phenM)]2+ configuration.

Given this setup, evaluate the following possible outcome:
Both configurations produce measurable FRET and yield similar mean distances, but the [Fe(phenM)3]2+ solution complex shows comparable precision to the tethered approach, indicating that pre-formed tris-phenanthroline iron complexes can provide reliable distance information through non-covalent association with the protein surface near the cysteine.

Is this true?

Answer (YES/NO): NO